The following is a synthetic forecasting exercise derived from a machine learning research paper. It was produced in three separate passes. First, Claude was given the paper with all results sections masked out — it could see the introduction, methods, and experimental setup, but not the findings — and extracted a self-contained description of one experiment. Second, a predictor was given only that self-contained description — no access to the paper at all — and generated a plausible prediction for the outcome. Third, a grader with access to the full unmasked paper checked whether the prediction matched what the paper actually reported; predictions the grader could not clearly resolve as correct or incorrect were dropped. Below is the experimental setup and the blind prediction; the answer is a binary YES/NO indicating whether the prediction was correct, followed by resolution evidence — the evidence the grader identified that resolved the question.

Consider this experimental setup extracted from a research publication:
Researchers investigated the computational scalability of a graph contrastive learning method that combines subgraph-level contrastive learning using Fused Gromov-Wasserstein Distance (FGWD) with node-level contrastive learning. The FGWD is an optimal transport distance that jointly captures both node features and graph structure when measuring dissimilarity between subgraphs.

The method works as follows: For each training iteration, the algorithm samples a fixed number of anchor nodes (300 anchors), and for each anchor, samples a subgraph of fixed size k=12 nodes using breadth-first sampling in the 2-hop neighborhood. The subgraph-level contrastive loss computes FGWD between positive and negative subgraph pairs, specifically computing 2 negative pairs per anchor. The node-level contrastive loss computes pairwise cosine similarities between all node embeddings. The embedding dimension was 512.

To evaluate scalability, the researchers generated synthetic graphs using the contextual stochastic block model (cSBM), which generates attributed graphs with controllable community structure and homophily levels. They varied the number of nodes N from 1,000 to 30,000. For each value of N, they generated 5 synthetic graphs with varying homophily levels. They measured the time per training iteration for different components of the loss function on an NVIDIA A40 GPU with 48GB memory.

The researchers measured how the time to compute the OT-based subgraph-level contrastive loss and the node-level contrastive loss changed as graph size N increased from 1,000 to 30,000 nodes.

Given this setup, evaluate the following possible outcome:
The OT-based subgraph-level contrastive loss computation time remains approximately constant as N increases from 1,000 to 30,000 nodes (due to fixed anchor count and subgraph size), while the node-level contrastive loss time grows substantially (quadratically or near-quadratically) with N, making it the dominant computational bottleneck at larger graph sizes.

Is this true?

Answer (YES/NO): NO